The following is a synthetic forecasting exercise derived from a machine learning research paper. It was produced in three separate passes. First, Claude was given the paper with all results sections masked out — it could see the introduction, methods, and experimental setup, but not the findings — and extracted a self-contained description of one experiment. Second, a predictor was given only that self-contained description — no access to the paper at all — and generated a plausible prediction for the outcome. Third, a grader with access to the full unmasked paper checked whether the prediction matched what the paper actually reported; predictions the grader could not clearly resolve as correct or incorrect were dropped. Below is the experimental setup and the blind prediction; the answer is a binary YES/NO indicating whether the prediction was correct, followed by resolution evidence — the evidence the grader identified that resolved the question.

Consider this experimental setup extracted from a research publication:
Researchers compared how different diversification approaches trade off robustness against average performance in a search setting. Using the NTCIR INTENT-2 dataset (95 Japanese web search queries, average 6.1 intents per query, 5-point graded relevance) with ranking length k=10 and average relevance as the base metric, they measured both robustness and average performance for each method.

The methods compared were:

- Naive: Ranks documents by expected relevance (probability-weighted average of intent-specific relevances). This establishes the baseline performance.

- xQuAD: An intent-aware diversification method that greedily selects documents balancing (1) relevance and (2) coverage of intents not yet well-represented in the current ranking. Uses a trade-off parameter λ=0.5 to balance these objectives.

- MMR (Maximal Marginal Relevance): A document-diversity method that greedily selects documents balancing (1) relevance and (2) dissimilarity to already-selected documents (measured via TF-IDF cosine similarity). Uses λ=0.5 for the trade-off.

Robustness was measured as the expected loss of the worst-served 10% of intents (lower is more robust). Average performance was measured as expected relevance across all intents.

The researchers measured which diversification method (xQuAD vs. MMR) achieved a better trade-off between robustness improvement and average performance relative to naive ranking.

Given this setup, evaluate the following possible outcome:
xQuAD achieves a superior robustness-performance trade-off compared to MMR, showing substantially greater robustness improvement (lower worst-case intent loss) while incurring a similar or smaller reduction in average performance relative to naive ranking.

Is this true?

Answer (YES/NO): NO